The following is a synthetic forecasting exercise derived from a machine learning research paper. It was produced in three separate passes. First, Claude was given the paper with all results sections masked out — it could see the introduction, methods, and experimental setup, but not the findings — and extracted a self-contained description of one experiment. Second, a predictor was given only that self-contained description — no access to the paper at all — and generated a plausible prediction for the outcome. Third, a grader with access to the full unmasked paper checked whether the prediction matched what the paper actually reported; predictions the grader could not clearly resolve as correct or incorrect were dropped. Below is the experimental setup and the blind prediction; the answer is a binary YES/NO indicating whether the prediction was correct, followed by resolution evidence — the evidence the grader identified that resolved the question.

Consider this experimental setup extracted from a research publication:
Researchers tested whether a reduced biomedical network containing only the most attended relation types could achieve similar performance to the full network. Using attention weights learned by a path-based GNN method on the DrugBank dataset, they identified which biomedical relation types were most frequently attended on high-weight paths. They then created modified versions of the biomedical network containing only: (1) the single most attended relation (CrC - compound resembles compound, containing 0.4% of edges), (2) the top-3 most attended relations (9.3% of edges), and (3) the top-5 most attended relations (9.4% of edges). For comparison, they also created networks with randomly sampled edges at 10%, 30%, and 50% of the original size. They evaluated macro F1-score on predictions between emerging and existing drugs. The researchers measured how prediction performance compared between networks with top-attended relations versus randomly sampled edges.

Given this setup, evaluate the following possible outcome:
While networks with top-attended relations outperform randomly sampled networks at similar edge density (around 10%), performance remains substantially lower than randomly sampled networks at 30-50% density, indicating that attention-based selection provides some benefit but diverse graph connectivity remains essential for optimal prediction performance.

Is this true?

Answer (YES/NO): NO